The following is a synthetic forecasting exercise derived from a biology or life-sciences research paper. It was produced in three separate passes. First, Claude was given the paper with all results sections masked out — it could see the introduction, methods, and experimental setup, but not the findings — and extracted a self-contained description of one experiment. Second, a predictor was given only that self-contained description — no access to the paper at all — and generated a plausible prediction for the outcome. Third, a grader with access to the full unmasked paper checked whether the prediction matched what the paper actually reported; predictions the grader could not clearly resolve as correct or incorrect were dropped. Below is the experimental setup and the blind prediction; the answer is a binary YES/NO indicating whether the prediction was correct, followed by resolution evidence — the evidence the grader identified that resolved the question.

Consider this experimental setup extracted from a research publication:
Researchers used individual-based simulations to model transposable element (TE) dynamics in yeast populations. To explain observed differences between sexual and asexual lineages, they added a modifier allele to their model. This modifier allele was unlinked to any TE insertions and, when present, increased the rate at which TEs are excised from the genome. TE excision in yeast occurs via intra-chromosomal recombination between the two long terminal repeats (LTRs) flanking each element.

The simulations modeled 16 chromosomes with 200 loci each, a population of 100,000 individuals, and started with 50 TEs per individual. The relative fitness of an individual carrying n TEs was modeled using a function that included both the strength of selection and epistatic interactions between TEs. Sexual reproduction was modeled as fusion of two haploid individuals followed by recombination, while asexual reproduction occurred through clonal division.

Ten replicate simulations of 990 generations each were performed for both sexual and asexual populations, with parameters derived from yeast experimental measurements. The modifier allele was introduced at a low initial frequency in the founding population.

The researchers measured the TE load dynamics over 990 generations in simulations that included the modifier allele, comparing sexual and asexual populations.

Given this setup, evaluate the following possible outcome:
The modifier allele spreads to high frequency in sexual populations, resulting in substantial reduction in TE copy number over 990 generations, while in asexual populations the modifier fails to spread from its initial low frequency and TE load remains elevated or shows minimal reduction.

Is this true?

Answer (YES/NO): NO